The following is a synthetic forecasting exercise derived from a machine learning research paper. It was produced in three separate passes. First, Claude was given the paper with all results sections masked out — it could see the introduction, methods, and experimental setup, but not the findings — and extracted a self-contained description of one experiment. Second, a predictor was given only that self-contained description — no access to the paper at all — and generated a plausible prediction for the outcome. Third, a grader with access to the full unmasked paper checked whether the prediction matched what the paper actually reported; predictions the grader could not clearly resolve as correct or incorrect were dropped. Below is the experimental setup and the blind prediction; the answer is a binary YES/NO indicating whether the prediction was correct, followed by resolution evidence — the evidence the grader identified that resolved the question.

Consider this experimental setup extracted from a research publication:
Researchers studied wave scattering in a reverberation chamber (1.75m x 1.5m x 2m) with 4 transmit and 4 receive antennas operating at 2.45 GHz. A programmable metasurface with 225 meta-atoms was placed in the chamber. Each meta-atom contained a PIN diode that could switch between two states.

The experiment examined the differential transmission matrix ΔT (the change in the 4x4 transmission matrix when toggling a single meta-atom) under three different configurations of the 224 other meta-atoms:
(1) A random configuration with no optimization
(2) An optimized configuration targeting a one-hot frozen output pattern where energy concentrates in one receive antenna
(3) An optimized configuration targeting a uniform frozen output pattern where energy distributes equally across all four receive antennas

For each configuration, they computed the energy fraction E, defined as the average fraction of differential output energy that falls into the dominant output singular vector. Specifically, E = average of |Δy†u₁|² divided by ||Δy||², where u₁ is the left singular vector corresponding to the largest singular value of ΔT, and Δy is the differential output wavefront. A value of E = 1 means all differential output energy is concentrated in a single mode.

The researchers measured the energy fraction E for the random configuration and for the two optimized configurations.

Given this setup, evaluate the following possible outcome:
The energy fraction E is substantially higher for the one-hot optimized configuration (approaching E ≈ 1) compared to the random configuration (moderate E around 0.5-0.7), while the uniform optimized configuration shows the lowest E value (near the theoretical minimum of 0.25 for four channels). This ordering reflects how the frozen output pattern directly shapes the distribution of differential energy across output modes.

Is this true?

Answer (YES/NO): NO